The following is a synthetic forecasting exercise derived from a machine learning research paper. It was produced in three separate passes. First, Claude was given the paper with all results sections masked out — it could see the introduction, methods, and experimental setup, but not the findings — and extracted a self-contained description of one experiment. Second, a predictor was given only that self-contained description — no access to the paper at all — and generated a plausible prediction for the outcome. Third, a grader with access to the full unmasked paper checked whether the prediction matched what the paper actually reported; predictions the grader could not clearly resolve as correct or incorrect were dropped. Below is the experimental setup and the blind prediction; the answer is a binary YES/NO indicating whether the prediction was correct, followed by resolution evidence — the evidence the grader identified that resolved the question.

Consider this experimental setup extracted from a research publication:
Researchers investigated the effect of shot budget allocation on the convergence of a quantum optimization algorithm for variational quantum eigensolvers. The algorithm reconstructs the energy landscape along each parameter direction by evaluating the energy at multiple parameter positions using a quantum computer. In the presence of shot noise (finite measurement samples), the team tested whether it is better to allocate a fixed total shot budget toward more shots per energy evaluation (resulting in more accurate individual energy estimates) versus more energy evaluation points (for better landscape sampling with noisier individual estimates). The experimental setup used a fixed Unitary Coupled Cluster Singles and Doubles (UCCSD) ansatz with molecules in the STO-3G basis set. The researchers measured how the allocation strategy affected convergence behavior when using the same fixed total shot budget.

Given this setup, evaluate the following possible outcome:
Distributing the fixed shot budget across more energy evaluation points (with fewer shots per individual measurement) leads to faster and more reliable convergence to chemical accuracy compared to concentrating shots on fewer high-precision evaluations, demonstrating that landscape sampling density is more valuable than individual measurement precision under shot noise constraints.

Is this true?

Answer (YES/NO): NO